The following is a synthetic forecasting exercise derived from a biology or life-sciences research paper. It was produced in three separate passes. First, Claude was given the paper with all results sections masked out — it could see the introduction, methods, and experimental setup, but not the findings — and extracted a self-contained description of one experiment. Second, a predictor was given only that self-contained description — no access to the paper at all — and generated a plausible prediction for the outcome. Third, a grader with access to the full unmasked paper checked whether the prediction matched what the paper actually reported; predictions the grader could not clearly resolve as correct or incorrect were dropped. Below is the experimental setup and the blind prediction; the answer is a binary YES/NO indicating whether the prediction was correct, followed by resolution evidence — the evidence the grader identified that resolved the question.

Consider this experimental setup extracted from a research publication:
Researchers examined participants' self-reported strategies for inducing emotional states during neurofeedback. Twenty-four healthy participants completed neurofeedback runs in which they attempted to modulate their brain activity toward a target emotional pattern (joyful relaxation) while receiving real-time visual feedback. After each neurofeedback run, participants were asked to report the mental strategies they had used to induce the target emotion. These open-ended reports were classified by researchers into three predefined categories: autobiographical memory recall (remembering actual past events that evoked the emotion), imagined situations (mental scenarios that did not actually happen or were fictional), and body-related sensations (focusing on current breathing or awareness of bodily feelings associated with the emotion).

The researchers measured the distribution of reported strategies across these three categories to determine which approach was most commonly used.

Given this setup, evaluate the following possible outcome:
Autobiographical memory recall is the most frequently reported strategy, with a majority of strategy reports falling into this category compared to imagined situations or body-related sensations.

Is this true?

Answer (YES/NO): YES